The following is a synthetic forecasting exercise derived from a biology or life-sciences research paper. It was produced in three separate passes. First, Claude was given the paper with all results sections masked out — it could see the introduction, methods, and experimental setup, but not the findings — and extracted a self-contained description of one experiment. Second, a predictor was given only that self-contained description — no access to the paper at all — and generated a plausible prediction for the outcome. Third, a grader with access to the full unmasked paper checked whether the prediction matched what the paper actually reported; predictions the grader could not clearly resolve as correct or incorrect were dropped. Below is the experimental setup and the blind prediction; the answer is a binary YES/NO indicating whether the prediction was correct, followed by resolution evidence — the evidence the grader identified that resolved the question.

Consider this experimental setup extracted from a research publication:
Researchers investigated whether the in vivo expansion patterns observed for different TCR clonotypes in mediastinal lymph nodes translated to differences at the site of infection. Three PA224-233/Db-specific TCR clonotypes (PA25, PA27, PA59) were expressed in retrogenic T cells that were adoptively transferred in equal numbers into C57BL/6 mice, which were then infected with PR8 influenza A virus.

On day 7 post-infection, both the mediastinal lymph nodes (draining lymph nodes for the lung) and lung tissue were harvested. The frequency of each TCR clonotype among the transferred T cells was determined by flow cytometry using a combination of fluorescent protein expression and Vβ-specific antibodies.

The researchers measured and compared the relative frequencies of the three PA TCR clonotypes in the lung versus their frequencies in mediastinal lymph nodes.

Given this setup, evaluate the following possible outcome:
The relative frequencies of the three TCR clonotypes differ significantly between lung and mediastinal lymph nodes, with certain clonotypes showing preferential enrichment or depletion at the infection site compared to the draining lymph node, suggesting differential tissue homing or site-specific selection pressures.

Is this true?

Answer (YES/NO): YES